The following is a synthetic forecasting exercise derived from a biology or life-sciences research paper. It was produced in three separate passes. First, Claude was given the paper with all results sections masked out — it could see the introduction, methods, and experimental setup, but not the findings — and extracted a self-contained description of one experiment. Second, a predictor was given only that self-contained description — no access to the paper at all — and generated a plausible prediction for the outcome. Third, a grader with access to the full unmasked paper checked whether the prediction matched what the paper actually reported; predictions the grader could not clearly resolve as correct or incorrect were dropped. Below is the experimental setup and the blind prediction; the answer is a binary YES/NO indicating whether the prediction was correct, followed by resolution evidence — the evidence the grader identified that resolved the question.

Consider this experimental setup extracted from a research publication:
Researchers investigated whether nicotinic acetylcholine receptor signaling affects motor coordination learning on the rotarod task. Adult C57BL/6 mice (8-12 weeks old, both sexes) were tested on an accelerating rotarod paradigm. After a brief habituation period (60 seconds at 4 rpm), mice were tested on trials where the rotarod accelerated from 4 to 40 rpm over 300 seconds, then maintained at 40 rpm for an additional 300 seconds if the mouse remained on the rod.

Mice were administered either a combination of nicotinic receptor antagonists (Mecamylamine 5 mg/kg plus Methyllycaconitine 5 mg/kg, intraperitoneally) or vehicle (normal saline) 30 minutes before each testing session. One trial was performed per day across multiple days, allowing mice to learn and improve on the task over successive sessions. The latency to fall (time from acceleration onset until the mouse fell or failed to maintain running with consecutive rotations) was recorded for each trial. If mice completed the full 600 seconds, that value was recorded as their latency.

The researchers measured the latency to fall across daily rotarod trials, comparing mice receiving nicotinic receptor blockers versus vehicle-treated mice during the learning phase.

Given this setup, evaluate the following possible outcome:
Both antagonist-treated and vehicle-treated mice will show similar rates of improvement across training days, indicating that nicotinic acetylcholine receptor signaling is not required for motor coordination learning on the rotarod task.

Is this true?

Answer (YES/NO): NO